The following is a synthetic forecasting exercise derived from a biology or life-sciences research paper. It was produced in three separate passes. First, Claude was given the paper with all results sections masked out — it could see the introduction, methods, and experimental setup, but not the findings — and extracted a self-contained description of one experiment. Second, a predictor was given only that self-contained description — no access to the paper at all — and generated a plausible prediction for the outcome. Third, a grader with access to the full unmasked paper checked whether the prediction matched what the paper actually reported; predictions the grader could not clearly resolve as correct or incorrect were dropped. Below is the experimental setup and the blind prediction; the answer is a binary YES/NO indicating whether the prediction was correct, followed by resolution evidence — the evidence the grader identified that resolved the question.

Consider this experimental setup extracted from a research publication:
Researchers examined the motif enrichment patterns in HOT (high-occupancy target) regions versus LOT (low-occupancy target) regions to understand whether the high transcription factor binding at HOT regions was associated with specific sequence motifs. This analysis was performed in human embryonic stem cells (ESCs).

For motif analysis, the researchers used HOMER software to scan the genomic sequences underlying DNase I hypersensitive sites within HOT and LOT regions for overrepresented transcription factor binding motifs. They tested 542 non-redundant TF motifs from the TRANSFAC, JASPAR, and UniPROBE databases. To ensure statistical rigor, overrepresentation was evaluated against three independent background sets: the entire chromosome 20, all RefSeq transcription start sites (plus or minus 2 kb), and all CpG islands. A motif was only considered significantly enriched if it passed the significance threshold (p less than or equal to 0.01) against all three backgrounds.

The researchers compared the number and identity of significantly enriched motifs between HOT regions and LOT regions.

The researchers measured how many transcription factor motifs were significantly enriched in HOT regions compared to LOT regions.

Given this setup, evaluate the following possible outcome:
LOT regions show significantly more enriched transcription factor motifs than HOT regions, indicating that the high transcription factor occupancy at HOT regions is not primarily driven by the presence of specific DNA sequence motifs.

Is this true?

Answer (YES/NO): NO